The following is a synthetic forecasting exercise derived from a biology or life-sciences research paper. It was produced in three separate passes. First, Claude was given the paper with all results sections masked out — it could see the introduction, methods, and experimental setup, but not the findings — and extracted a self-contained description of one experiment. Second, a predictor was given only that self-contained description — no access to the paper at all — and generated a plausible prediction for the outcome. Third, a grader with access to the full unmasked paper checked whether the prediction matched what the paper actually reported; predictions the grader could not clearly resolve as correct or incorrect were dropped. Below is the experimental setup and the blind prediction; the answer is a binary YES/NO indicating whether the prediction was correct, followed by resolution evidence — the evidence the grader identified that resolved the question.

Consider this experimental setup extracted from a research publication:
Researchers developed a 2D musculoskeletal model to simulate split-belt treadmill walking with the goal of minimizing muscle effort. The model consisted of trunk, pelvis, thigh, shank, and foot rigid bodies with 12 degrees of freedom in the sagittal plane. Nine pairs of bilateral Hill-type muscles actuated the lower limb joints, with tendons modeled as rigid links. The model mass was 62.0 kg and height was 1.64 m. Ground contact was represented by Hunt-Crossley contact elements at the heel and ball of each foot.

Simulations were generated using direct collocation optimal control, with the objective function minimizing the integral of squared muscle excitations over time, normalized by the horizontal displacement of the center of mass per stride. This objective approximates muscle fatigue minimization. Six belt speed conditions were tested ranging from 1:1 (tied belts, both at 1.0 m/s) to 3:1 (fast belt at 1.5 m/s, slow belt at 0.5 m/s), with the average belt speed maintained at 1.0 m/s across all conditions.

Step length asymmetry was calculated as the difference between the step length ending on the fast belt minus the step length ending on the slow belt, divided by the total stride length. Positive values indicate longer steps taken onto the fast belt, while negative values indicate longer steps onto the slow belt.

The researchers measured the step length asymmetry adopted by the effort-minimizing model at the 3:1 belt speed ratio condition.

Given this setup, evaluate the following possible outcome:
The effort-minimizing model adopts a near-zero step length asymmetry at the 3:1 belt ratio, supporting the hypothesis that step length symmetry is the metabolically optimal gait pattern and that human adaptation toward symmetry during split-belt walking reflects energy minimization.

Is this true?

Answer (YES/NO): NO